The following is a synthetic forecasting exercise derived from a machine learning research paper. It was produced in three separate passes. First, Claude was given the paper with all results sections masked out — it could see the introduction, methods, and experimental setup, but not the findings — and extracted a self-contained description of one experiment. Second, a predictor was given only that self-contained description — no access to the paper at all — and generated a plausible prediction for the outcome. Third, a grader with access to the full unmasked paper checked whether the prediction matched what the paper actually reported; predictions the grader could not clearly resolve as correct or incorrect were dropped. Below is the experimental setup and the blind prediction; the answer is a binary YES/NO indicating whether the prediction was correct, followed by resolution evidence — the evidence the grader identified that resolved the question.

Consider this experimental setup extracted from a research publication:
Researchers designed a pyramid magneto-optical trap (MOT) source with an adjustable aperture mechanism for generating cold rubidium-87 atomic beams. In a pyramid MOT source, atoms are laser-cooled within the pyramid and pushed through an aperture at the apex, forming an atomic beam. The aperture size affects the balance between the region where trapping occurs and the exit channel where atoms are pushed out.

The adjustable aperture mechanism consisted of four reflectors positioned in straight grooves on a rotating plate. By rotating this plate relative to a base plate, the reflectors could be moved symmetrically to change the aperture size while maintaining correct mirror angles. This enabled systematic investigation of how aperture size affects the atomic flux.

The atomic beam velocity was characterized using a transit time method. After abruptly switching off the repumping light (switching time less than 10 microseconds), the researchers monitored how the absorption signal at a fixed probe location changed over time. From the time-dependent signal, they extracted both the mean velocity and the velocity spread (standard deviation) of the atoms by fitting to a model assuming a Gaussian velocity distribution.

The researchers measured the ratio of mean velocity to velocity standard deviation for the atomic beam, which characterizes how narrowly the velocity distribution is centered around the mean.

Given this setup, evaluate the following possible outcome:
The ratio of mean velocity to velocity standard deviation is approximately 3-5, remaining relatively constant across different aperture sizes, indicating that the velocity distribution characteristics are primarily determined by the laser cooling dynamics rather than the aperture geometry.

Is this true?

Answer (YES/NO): YES